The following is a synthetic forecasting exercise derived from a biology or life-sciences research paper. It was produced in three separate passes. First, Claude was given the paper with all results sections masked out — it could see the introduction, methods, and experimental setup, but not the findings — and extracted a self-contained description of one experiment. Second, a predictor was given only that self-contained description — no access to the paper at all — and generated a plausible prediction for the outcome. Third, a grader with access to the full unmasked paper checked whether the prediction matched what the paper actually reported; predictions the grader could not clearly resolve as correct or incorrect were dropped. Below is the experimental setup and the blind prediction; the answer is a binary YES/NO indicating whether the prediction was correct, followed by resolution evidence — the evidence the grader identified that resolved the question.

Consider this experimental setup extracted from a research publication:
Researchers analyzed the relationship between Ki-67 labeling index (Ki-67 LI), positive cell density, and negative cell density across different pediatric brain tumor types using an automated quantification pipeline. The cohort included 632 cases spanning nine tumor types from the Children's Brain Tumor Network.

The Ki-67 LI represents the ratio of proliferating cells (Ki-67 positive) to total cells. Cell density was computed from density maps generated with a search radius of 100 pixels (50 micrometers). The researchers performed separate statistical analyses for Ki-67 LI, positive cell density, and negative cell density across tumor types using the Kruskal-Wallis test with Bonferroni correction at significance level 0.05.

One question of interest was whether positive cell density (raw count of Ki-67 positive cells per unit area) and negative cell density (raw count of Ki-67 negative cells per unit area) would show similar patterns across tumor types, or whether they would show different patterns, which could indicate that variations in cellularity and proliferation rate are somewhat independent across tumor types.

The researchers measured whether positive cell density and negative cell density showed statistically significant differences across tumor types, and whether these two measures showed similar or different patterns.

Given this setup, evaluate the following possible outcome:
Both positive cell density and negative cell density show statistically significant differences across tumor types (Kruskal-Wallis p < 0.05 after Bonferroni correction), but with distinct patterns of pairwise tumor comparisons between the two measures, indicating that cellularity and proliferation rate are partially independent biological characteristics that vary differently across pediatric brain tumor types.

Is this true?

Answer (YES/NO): YES